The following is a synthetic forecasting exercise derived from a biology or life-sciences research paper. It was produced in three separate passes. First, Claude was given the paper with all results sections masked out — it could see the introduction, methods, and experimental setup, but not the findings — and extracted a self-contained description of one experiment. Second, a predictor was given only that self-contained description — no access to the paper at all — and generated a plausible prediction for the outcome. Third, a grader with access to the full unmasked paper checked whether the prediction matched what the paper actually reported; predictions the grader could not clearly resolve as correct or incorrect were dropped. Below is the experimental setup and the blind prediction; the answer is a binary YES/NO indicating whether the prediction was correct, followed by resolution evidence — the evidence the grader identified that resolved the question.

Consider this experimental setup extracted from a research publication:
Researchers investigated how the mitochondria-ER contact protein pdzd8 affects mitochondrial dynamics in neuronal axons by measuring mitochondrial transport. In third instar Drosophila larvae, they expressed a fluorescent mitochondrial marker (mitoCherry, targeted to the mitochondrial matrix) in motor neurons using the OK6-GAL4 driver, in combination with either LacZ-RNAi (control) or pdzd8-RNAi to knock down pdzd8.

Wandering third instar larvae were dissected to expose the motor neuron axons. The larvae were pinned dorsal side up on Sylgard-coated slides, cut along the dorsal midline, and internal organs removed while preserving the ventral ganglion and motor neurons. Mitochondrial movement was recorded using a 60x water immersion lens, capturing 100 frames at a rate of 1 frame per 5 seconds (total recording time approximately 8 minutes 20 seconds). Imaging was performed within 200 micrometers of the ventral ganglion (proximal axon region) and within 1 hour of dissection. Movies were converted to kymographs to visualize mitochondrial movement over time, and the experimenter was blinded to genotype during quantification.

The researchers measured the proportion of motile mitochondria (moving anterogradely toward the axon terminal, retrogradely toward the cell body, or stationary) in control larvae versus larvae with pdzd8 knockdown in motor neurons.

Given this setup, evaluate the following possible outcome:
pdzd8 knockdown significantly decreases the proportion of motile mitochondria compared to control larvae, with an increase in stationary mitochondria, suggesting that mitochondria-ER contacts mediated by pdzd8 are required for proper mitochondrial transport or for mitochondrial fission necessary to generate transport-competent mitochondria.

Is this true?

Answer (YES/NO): NO